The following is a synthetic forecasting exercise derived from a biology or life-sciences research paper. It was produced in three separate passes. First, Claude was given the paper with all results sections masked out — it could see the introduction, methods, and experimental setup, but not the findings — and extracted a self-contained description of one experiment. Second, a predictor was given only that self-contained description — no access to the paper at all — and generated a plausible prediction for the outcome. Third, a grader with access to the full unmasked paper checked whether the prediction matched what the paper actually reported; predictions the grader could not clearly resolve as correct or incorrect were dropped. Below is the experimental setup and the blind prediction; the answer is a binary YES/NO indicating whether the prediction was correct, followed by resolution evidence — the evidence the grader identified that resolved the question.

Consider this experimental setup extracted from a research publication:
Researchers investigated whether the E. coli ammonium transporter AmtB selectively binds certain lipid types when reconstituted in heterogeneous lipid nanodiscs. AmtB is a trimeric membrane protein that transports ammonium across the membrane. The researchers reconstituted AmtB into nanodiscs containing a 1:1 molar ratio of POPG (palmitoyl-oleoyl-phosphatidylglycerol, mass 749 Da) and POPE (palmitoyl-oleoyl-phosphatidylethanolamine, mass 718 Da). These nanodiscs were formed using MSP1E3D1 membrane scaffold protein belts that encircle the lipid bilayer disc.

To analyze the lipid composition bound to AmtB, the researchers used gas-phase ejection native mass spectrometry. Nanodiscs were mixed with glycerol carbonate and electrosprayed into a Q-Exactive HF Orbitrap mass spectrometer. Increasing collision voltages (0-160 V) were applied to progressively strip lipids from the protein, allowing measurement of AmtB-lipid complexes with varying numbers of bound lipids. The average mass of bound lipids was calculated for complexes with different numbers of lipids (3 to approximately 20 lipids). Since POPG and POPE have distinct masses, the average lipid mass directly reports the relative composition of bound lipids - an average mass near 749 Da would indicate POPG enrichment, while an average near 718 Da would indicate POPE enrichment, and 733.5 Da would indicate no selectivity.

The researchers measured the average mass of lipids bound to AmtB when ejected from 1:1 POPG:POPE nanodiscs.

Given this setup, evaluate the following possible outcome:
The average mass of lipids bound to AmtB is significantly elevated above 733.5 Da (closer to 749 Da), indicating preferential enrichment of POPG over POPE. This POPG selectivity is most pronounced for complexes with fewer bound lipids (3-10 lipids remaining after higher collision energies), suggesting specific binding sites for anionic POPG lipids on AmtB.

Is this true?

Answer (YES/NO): NO